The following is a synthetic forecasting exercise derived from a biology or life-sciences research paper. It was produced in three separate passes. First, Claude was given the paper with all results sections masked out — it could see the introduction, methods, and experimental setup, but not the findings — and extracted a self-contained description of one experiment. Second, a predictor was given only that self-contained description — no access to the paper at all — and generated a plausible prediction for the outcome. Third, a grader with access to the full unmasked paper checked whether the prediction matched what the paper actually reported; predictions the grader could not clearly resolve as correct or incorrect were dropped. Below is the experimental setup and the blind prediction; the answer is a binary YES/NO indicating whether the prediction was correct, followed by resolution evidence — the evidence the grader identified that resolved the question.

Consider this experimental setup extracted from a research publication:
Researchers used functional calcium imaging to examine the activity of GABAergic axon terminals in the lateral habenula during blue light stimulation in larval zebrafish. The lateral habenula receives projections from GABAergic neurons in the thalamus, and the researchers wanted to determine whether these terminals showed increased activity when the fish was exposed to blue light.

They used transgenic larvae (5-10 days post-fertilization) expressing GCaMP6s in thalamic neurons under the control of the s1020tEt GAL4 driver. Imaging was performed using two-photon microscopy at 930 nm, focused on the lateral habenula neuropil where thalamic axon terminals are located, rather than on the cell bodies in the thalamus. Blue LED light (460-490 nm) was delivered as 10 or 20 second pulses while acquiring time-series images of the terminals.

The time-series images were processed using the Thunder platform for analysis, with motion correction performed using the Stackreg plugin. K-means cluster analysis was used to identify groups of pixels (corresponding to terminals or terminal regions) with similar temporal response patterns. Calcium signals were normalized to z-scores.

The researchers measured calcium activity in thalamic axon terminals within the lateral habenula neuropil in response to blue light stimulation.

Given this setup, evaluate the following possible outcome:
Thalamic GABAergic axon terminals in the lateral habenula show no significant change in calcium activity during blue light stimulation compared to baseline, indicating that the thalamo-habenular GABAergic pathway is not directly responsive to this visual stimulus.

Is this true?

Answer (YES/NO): NO